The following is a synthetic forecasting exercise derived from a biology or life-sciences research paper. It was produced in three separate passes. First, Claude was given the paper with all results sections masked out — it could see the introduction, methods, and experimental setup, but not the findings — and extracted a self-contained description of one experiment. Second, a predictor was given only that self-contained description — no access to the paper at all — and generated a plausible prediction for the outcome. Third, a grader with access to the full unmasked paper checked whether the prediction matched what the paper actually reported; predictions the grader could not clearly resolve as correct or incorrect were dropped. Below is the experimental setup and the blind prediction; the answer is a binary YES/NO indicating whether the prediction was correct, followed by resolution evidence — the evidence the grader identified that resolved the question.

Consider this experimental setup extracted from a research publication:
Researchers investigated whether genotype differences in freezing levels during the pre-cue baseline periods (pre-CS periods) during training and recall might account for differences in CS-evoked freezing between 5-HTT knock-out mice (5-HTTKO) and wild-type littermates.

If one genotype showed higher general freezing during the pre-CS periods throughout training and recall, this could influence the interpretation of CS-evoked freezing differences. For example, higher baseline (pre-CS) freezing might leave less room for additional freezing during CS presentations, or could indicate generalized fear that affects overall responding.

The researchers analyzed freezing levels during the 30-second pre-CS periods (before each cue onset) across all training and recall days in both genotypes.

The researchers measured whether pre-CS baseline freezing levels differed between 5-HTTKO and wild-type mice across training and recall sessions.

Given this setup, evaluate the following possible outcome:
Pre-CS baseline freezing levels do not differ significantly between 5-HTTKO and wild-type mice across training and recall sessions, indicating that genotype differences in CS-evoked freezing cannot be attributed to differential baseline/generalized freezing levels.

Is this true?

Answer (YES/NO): YES